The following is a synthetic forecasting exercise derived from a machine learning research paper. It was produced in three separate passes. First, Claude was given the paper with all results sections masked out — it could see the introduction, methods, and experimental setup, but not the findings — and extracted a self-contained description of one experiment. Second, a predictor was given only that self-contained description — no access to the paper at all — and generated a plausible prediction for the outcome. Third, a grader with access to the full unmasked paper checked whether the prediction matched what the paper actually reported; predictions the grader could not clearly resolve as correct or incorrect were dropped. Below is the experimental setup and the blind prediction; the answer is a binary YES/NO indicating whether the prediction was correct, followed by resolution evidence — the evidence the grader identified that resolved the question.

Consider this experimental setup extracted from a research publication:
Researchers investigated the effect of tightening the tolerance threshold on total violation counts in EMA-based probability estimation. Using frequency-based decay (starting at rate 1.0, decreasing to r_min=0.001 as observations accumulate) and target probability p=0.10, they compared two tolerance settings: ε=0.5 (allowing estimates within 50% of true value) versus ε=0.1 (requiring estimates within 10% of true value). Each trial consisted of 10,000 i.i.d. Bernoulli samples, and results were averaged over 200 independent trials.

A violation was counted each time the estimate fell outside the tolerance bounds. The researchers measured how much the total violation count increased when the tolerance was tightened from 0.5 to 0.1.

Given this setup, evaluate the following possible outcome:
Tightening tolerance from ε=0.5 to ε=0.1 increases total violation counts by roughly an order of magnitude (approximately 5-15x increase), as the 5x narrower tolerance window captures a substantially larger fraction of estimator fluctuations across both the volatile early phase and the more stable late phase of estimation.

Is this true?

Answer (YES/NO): NO